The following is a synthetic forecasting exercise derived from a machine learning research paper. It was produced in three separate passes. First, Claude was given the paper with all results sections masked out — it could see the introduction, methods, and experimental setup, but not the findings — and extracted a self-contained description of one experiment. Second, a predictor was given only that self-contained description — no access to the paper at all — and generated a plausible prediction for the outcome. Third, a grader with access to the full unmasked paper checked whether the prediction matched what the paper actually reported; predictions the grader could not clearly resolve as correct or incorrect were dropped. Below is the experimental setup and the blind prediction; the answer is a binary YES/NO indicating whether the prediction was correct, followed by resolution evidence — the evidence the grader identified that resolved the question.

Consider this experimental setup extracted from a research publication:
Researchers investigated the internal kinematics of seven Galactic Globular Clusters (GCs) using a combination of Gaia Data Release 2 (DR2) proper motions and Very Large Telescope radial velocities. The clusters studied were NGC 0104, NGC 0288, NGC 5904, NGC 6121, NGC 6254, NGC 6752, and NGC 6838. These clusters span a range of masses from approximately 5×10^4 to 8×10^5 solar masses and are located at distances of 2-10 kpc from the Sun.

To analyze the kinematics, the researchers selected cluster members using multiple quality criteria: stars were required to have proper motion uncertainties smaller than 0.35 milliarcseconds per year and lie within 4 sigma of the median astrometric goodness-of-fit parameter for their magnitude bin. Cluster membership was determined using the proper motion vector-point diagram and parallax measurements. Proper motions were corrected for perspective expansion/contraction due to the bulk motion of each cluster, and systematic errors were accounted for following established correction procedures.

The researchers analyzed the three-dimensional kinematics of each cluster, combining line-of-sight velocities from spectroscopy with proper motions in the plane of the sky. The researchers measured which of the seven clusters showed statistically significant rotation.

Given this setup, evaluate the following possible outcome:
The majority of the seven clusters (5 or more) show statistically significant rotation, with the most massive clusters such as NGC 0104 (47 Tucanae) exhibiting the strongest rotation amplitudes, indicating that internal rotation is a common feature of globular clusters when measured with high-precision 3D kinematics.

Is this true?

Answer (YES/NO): NO